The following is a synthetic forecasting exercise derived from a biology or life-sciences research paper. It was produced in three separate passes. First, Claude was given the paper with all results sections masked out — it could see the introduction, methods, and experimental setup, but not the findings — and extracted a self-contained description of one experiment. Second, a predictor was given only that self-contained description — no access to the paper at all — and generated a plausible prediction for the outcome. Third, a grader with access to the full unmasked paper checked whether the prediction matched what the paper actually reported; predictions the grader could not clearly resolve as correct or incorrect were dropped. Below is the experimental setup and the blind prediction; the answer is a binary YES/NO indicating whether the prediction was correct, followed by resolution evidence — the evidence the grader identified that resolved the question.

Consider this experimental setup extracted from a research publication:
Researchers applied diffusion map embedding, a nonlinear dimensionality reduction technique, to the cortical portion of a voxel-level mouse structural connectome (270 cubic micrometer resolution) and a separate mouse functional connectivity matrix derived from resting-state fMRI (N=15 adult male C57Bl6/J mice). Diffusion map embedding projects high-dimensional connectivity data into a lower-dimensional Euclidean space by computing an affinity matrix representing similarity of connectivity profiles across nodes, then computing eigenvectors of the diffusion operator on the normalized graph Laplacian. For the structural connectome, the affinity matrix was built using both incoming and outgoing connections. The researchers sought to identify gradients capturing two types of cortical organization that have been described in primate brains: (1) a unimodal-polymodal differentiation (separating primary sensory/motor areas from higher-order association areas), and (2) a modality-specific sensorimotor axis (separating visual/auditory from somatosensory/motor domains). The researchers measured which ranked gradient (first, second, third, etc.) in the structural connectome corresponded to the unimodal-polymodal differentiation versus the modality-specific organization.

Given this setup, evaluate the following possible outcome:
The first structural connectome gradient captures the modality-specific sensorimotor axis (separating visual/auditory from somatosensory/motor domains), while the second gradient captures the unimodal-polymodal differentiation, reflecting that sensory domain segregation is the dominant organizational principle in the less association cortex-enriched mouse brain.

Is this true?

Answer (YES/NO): NO